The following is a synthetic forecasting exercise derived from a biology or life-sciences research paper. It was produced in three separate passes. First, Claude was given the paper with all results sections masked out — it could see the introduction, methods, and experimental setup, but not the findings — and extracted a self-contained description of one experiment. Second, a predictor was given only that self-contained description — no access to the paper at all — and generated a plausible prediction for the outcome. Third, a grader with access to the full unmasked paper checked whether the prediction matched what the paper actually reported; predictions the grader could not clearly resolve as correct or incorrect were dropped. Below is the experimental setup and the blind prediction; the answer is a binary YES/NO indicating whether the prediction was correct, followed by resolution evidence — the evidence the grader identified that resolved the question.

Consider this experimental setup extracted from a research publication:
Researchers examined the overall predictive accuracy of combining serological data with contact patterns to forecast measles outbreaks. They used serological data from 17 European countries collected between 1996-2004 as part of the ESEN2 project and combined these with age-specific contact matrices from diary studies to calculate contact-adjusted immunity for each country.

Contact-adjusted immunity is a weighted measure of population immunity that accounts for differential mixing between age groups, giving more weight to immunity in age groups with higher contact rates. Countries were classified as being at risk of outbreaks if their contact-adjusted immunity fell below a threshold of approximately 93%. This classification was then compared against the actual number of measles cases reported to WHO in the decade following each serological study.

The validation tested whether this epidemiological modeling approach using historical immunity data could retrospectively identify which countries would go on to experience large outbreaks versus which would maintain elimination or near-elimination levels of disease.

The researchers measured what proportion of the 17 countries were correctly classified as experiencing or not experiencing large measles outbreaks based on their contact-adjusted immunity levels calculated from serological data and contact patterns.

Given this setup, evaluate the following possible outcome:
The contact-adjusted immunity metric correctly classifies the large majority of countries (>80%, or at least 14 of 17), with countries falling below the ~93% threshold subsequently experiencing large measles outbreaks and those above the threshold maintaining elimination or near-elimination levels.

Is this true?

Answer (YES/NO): NO